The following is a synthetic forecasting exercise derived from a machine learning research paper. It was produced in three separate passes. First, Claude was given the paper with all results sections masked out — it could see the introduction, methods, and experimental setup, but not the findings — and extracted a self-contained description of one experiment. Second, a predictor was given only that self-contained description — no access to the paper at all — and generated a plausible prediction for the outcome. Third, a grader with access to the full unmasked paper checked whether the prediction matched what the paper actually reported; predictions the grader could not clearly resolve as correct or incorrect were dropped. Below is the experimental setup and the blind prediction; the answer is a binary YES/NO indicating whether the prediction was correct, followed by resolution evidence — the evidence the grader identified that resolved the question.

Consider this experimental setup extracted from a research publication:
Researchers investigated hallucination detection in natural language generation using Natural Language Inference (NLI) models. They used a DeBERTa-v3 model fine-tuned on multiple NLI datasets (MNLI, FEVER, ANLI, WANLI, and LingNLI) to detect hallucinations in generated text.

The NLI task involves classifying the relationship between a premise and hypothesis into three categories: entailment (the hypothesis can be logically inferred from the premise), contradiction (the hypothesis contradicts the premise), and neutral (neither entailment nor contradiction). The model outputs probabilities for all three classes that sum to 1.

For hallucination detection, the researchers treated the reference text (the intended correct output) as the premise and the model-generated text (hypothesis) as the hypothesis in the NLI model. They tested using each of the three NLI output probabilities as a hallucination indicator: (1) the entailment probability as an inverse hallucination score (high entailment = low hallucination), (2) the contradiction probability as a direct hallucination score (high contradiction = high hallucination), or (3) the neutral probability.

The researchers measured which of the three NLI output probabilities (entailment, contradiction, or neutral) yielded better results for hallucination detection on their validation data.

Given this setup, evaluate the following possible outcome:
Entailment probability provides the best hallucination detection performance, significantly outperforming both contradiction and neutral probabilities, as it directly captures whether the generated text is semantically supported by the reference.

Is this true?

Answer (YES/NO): NO